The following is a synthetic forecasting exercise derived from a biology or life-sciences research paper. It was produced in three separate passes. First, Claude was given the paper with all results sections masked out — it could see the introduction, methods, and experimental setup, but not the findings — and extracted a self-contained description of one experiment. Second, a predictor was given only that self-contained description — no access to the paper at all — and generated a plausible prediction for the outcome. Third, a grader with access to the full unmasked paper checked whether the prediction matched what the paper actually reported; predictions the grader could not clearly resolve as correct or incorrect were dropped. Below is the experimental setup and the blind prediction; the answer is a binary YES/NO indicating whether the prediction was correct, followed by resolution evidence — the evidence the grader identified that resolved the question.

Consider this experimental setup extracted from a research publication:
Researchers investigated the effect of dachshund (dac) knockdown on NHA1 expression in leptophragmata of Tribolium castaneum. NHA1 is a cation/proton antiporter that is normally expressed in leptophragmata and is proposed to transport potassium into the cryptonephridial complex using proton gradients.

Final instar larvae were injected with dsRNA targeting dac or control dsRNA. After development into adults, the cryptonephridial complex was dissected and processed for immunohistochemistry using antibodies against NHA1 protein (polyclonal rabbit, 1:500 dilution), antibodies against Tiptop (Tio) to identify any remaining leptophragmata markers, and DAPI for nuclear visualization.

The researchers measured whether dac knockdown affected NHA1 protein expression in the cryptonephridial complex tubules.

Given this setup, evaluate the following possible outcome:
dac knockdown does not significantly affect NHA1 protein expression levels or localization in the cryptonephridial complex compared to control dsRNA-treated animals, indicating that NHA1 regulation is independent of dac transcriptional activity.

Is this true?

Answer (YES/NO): NO